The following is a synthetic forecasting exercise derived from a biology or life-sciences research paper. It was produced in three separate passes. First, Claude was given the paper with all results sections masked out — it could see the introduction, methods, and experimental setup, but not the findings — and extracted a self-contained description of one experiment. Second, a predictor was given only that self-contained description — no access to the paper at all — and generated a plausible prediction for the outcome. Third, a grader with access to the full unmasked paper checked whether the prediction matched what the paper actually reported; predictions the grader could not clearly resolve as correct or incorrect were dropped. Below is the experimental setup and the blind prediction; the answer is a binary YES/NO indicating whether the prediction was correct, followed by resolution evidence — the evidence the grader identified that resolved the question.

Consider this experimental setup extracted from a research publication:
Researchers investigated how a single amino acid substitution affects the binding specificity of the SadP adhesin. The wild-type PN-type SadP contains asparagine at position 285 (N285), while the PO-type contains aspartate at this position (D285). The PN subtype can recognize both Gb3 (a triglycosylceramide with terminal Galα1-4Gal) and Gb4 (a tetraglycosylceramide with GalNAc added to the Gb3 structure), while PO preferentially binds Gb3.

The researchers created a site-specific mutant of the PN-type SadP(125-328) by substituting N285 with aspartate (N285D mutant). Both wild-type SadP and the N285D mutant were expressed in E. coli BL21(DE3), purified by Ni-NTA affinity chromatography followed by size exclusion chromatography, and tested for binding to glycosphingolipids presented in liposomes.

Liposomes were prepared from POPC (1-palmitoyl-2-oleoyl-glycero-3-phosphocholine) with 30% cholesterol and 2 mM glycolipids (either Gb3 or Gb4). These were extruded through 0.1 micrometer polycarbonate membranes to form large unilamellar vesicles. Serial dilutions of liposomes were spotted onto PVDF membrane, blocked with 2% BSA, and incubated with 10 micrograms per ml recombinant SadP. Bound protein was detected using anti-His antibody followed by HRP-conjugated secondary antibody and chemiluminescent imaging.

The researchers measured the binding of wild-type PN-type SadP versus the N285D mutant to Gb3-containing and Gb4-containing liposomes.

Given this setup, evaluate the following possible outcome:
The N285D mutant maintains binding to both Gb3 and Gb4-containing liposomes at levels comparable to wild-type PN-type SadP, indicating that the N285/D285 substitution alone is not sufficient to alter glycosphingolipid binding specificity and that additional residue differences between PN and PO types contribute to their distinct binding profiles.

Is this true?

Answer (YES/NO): NO